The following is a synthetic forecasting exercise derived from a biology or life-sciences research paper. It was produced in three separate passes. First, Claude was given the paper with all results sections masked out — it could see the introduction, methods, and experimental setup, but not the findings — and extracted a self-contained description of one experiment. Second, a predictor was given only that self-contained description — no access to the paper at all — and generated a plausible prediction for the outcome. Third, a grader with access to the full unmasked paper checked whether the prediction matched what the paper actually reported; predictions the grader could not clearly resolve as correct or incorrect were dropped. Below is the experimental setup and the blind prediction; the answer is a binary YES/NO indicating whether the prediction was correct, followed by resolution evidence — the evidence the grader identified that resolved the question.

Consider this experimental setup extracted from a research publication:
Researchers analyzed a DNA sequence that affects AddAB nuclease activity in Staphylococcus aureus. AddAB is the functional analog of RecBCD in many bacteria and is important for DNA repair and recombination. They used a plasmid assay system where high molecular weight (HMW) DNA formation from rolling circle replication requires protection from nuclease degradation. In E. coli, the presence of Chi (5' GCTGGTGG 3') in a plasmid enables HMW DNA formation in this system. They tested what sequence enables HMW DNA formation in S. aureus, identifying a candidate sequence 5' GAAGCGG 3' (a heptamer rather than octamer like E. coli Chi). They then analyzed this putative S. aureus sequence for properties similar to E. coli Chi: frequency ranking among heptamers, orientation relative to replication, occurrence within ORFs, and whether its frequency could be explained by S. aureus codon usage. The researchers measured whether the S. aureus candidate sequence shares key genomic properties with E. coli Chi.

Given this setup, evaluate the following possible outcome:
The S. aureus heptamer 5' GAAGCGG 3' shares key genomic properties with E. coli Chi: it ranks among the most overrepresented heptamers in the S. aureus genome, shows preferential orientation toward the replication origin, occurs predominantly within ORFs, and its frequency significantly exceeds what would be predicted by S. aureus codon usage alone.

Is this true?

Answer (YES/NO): NO